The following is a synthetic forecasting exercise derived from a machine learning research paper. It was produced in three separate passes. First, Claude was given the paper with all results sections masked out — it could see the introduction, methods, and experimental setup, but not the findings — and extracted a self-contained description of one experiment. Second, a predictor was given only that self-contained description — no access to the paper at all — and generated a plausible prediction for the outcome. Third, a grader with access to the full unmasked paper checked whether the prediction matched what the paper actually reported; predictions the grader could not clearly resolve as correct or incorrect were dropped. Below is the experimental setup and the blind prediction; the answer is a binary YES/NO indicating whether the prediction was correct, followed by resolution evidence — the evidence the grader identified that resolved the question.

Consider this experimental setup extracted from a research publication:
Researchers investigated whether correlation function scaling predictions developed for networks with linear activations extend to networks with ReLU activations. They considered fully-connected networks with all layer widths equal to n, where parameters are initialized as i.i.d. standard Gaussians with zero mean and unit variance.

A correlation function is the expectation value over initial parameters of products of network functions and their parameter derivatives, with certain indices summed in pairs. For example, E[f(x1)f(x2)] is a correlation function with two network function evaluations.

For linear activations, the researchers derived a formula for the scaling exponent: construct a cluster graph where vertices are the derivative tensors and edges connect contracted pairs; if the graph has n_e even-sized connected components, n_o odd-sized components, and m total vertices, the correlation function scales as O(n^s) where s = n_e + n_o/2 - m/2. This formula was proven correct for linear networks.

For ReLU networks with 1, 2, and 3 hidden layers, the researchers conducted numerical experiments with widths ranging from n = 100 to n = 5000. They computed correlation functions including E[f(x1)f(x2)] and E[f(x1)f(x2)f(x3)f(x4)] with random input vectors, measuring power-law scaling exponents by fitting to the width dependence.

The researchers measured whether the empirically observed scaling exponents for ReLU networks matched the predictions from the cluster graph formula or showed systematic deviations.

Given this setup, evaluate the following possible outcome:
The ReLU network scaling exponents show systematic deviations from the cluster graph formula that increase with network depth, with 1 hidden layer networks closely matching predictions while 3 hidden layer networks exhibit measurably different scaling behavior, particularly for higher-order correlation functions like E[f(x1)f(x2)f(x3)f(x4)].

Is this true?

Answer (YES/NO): NO